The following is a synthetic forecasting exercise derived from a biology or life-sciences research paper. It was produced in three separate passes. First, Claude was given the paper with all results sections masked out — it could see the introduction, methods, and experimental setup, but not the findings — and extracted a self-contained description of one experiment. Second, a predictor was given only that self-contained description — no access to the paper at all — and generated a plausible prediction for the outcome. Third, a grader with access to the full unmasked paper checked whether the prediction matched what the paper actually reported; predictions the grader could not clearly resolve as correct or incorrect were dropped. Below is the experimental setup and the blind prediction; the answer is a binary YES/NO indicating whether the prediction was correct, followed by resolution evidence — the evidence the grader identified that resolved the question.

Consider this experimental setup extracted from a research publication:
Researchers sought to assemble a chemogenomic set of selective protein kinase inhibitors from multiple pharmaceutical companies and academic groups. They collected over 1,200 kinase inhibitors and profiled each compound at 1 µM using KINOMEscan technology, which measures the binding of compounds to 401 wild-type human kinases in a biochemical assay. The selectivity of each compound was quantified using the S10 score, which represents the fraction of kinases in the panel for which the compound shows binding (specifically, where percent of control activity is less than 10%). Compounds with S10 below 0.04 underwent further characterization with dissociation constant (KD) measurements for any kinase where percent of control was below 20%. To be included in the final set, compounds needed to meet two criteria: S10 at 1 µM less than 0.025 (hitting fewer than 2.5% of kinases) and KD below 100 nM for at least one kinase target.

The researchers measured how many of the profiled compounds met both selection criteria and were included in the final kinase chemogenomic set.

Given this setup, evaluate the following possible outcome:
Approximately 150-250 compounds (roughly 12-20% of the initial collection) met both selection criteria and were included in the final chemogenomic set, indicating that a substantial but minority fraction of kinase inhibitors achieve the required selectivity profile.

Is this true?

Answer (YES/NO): YES